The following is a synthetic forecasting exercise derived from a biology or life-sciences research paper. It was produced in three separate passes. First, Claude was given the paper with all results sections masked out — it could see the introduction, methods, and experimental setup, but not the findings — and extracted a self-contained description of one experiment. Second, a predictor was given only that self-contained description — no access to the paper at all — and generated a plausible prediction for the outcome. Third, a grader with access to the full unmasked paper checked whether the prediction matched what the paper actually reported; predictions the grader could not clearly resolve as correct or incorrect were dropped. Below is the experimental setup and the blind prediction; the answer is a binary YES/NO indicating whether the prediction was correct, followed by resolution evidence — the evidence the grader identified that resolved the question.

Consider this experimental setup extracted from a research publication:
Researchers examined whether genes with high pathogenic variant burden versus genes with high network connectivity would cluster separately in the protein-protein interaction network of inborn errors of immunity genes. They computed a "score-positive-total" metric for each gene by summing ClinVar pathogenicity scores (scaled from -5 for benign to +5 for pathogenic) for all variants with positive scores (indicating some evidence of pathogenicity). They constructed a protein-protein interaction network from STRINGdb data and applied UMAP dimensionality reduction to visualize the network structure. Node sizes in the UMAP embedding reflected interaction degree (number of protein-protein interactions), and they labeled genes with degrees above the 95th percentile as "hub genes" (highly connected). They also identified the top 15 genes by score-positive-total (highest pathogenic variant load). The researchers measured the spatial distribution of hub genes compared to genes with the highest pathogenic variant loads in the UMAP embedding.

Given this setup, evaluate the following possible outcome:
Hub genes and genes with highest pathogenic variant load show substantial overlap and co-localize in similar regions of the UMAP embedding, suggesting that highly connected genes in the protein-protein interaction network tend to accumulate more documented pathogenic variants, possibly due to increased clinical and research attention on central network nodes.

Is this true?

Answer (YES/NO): NO